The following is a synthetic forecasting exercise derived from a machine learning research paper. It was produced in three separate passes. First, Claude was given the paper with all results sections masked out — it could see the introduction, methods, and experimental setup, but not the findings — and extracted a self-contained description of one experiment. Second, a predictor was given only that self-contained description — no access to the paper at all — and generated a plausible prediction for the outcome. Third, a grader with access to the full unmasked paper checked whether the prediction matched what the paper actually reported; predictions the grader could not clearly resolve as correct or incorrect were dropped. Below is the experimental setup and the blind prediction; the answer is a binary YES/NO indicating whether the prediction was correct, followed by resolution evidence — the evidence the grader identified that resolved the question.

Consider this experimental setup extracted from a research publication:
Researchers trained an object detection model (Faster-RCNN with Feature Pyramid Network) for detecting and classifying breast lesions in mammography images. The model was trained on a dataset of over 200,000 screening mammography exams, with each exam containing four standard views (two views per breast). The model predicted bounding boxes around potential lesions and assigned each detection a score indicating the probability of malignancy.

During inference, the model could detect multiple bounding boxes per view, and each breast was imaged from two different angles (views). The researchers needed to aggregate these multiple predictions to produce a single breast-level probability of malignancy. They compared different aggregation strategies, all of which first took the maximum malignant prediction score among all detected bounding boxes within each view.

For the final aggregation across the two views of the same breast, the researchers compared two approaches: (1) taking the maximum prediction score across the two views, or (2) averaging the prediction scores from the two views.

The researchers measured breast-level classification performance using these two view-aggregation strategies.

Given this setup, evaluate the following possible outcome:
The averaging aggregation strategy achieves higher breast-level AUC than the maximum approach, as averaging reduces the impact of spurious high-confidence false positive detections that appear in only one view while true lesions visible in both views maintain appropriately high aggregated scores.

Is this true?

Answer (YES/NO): YES